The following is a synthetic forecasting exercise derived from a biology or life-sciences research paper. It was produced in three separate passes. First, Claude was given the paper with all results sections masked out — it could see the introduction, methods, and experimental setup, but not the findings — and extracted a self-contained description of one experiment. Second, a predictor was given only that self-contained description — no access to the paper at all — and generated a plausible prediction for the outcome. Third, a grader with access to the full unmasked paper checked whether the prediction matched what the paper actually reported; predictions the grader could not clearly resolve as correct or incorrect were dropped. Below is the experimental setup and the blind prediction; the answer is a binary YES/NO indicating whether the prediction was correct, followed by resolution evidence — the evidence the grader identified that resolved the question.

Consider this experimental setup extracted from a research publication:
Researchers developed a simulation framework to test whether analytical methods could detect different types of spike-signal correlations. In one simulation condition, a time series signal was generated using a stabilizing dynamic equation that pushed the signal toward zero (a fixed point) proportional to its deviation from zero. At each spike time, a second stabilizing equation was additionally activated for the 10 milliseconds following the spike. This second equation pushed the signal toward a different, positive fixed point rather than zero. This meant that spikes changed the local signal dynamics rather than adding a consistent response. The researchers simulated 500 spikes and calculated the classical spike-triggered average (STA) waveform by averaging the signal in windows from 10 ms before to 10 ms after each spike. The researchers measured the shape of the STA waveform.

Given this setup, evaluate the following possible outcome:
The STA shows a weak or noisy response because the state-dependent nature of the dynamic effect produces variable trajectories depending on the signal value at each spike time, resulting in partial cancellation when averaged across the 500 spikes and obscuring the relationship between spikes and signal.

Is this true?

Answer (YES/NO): NO